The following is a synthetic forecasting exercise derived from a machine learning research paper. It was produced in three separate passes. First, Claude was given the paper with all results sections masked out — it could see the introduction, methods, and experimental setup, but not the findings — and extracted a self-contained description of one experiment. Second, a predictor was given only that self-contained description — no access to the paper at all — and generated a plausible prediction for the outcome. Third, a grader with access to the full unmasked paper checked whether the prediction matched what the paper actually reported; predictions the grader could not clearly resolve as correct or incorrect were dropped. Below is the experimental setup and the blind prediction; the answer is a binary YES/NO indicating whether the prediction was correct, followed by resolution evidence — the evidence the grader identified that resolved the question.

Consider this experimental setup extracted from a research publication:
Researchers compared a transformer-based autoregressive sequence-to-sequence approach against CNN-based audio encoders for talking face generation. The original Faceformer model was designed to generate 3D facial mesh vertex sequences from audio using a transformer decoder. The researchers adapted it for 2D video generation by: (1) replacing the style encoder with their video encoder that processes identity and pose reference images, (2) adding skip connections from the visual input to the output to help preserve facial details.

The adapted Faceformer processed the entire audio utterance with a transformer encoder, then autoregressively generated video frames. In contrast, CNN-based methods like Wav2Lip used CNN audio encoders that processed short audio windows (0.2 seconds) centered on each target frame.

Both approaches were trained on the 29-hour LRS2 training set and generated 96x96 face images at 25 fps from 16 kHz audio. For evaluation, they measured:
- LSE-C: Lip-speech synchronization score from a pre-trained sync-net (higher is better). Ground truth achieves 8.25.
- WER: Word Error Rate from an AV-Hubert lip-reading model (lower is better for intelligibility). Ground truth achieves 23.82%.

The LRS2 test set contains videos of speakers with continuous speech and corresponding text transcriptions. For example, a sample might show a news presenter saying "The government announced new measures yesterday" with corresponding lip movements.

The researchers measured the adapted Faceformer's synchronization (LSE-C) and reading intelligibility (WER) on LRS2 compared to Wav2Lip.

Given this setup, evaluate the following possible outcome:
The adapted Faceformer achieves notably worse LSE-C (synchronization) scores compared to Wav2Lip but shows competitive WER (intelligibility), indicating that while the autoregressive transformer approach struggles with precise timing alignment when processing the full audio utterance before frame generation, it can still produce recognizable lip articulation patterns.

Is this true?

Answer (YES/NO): NO